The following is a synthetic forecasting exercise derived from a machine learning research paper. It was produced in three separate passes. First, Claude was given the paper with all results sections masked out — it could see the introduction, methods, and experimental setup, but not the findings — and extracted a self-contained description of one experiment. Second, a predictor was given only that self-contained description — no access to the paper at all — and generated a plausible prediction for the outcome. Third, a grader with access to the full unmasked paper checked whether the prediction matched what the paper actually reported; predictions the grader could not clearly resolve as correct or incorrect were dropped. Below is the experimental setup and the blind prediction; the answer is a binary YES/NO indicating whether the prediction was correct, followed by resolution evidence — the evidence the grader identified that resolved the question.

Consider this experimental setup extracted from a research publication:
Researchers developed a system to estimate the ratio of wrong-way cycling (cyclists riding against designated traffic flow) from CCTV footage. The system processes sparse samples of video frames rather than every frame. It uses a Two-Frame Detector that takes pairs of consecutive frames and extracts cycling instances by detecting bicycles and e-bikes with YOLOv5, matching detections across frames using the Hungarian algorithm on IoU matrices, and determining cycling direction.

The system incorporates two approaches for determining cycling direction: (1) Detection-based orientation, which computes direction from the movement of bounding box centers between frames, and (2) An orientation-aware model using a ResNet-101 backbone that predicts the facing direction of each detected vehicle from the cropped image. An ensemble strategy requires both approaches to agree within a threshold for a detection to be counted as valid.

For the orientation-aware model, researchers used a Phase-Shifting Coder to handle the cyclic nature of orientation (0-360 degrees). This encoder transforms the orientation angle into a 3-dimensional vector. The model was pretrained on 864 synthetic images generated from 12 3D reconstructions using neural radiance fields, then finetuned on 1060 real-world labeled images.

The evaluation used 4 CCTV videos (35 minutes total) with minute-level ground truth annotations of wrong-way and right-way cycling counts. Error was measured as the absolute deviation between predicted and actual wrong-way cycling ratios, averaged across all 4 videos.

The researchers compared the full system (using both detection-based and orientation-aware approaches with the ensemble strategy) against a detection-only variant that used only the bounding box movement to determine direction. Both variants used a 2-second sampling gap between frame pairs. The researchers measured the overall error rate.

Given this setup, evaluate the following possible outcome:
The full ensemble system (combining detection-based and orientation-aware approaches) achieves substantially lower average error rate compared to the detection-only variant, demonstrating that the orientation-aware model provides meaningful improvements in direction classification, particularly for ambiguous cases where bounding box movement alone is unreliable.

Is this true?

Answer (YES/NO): YES